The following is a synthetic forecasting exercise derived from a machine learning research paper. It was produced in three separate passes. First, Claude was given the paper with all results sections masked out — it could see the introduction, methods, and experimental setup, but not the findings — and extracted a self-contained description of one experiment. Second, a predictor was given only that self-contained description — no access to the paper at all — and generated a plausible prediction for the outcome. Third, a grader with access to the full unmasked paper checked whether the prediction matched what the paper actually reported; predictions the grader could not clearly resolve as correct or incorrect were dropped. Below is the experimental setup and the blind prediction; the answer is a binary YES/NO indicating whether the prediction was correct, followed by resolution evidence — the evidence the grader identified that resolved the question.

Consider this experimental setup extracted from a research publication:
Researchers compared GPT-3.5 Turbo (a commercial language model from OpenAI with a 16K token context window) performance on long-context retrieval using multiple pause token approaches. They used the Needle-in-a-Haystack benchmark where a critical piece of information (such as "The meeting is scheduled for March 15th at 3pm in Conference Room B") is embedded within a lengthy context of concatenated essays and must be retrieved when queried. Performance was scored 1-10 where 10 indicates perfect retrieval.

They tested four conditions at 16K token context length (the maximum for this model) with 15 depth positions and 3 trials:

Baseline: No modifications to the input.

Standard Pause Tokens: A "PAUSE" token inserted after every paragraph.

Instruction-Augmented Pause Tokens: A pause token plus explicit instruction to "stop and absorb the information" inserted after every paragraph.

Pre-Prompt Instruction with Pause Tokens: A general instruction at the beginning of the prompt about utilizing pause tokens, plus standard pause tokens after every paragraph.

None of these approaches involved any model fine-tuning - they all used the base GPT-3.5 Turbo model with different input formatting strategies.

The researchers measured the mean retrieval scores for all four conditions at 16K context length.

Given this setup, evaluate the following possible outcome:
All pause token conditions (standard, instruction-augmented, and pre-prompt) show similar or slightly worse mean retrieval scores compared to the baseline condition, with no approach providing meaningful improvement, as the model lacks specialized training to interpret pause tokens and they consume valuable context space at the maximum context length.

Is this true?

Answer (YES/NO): NO